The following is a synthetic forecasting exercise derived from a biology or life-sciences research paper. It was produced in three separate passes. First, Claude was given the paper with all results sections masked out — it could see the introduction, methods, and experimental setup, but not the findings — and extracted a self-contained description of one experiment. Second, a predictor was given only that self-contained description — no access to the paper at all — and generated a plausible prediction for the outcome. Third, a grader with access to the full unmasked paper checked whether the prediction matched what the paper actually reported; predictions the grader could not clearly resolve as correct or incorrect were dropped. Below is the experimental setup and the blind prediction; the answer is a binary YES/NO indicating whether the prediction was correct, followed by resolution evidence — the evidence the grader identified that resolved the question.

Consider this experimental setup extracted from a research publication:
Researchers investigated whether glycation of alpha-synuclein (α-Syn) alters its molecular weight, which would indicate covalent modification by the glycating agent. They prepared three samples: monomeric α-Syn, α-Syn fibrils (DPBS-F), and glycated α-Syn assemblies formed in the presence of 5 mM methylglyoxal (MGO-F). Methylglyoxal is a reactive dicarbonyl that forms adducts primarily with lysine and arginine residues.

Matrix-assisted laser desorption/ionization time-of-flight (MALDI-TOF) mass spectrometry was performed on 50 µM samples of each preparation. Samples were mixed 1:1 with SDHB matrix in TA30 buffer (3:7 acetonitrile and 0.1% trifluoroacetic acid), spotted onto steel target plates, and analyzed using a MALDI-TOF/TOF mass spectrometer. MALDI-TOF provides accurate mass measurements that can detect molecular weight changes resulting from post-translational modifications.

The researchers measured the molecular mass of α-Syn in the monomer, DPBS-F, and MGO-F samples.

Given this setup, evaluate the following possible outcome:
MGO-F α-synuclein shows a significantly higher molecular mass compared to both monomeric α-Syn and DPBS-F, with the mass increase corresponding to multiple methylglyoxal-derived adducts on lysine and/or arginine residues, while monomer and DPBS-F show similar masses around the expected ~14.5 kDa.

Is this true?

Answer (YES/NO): YES